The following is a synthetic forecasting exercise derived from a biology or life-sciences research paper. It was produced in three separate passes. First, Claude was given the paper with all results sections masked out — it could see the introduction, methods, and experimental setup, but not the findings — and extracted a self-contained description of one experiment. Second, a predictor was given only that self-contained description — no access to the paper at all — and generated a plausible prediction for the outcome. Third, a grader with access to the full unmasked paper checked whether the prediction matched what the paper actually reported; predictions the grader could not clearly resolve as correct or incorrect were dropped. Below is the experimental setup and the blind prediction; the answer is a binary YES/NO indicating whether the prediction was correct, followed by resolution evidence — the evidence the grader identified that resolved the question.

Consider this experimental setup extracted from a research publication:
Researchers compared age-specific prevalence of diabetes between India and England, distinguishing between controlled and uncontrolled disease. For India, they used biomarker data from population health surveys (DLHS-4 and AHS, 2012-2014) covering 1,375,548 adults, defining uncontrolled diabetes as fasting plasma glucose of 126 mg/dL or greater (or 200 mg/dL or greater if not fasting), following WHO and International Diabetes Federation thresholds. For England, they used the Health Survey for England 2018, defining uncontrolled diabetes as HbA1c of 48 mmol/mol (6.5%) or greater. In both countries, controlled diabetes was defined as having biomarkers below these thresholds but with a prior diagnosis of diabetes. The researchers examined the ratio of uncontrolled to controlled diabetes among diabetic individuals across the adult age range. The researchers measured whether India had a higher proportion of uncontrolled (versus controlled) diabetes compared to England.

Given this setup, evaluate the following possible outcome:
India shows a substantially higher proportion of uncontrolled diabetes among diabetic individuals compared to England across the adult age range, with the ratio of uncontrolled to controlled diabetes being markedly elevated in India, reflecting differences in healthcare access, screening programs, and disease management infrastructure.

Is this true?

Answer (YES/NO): YES